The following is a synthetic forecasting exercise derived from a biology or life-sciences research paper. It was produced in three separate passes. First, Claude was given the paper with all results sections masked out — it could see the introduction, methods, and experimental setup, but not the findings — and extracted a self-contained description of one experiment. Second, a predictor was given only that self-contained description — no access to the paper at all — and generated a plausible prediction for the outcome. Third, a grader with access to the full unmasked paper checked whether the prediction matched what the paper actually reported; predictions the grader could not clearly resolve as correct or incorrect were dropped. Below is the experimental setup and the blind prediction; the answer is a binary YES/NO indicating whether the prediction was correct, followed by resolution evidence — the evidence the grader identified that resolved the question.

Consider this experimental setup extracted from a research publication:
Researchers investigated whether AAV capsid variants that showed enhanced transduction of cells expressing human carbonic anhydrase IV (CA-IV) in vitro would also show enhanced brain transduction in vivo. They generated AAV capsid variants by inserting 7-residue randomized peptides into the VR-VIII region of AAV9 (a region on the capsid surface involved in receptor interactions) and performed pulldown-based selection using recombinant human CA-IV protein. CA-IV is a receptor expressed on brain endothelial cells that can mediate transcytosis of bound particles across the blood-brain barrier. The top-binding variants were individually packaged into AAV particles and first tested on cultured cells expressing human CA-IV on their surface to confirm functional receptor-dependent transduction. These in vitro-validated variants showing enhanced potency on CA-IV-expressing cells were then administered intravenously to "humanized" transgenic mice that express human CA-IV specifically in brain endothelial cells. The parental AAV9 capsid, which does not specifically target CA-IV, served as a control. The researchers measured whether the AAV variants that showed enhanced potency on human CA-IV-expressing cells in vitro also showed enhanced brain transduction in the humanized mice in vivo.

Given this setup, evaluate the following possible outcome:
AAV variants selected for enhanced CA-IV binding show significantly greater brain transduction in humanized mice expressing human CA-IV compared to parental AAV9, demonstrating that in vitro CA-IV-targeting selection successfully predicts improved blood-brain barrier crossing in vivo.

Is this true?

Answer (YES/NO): NO